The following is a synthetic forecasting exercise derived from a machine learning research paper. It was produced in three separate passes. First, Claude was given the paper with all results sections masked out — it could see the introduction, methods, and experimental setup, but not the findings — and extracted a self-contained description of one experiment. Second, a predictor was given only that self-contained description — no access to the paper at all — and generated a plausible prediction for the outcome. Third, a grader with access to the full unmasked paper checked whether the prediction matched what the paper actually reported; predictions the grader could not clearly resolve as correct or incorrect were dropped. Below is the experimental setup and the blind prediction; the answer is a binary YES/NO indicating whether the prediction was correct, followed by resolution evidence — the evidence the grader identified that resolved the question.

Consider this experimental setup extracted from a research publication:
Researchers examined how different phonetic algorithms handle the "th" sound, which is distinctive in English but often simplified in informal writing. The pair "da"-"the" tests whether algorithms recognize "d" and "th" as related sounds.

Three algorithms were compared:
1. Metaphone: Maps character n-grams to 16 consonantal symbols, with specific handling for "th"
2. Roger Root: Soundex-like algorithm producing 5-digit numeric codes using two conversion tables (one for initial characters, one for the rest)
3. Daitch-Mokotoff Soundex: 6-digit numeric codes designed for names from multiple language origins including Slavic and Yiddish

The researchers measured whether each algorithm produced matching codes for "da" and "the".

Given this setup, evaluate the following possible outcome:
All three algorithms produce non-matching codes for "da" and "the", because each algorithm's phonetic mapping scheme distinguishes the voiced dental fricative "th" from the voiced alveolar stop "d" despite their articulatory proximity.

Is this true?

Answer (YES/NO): NO